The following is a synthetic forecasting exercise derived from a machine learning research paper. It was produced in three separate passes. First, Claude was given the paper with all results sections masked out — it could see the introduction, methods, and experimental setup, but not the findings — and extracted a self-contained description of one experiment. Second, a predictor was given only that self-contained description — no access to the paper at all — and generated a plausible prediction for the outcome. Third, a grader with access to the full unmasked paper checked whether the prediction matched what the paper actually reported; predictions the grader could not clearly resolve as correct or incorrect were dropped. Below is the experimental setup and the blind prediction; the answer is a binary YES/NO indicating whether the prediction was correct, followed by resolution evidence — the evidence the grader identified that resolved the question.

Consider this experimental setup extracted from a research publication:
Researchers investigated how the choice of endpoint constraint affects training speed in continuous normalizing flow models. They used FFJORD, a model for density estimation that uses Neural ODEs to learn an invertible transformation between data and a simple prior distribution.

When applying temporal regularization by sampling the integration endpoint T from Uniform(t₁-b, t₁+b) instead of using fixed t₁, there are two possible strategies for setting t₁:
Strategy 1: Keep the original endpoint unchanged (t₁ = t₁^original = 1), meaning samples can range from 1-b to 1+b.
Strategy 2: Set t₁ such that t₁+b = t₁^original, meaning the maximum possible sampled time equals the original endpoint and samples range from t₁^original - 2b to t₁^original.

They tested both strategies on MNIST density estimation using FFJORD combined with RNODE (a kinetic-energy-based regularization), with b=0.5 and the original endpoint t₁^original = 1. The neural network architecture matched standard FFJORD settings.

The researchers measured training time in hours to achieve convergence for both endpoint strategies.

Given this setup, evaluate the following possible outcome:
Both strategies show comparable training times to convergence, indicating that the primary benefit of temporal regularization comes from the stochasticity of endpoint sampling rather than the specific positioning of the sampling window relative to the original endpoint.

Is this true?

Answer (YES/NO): NO